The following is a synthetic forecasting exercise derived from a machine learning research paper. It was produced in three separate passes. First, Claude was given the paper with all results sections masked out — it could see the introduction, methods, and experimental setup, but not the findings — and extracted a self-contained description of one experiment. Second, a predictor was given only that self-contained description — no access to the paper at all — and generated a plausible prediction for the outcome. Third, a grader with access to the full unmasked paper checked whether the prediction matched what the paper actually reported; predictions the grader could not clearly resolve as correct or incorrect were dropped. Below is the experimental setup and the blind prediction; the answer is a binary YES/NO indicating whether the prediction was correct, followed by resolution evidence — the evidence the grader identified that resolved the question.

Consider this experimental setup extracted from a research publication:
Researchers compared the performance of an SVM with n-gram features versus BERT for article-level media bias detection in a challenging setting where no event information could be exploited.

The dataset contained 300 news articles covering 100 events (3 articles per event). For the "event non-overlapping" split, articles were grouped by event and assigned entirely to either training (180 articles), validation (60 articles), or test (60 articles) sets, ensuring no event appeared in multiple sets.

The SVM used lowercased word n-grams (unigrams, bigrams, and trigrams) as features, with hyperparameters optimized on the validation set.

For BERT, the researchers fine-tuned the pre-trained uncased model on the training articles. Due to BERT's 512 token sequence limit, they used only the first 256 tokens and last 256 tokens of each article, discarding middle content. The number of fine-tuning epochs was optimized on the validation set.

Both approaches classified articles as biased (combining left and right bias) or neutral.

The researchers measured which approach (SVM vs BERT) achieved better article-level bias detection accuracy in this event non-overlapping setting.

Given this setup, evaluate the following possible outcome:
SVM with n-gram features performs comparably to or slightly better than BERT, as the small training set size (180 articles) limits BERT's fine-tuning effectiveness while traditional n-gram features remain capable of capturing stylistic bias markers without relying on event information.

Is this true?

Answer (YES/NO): NO